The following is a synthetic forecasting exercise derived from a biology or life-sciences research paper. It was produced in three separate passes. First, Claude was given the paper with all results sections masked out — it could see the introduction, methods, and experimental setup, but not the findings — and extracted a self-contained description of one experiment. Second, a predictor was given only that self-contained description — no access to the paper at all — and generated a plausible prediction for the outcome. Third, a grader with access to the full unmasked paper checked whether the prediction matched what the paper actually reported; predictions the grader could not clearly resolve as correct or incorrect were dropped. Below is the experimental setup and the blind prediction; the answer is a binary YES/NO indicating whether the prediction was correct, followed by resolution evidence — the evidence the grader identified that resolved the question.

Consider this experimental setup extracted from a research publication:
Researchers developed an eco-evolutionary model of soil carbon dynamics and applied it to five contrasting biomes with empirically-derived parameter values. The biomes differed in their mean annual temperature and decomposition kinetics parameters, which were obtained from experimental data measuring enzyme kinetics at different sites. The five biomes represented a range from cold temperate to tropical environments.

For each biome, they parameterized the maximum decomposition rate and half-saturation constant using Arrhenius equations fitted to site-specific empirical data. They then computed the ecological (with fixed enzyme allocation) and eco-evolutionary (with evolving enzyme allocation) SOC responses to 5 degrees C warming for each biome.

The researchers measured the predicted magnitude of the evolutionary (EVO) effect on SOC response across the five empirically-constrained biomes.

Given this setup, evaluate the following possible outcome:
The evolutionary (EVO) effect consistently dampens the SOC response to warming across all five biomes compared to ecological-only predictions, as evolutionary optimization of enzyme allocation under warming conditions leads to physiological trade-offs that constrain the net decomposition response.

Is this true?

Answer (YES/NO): NO